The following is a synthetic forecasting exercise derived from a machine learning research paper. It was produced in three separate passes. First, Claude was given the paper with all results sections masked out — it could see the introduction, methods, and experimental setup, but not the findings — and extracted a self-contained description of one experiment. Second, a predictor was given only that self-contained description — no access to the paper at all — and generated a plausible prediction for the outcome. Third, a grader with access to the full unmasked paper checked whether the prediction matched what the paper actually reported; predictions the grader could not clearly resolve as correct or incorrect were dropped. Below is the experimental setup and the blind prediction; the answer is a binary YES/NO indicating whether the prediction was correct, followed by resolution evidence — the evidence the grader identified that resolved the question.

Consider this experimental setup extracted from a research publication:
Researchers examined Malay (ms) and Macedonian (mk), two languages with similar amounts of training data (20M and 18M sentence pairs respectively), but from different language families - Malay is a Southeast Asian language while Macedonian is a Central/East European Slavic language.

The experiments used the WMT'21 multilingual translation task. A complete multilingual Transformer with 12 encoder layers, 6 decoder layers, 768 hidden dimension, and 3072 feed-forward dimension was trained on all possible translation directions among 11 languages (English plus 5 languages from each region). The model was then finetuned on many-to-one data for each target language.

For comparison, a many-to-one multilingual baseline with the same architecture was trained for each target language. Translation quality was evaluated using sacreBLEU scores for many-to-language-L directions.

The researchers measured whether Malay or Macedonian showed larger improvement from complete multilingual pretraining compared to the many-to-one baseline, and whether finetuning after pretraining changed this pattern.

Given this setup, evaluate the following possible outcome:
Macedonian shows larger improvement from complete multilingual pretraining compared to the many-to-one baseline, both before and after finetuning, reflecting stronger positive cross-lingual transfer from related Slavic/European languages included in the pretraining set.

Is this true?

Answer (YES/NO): NO